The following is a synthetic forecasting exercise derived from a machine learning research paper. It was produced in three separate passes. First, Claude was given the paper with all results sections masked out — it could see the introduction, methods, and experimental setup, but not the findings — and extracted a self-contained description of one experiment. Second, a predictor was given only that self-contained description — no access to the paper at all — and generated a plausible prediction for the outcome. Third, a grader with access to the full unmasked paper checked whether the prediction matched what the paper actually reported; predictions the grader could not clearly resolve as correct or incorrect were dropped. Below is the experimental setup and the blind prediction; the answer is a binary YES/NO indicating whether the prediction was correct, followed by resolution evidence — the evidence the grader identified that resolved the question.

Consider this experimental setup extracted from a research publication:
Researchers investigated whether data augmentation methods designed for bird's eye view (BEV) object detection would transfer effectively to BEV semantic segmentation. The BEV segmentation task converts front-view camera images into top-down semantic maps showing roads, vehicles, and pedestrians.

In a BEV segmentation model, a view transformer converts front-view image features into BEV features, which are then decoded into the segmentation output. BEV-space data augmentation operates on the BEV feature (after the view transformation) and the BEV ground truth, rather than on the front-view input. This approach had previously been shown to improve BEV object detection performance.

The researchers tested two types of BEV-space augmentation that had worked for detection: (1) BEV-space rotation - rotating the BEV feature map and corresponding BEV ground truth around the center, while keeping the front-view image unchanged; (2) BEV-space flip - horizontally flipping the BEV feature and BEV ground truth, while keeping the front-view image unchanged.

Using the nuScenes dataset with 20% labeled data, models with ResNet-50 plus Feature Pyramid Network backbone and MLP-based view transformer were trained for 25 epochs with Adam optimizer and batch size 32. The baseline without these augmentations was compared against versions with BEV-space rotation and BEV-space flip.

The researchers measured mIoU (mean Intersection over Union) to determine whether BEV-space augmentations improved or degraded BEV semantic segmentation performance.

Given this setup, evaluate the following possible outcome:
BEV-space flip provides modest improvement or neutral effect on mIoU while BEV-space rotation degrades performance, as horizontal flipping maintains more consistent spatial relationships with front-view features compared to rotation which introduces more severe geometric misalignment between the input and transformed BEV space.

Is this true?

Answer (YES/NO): NO